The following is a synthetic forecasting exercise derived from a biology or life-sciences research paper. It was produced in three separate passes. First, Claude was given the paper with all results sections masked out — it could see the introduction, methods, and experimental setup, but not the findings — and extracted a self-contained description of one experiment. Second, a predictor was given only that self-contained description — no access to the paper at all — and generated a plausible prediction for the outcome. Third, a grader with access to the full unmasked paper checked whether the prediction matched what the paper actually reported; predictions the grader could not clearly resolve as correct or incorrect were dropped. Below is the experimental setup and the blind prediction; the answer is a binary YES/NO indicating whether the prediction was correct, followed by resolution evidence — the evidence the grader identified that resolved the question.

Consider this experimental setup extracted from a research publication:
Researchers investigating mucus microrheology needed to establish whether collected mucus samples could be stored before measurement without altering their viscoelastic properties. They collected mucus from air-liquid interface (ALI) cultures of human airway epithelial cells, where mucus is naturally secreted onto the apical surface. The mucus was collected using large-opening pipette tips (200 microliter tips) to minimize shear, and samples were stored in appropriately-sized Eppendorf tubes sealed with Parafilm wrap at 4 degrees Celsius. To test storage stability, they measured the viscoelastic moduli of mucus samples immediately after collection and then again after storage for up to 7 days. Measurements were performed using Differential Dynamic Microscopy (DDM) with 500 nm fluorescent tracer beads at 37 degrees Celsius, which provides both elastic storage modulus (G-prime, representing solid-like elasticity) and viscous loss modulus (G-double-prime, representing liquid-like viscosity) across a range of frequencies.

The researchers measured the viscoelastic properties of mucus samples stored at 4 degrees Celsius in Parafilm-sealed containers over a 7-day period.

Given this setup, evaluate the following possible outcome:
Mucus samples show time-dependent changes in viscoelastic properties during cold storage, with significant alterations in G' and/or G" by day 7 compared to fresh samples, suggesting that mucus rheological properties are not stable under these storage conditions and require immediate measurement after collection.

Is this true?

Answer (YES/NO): NO